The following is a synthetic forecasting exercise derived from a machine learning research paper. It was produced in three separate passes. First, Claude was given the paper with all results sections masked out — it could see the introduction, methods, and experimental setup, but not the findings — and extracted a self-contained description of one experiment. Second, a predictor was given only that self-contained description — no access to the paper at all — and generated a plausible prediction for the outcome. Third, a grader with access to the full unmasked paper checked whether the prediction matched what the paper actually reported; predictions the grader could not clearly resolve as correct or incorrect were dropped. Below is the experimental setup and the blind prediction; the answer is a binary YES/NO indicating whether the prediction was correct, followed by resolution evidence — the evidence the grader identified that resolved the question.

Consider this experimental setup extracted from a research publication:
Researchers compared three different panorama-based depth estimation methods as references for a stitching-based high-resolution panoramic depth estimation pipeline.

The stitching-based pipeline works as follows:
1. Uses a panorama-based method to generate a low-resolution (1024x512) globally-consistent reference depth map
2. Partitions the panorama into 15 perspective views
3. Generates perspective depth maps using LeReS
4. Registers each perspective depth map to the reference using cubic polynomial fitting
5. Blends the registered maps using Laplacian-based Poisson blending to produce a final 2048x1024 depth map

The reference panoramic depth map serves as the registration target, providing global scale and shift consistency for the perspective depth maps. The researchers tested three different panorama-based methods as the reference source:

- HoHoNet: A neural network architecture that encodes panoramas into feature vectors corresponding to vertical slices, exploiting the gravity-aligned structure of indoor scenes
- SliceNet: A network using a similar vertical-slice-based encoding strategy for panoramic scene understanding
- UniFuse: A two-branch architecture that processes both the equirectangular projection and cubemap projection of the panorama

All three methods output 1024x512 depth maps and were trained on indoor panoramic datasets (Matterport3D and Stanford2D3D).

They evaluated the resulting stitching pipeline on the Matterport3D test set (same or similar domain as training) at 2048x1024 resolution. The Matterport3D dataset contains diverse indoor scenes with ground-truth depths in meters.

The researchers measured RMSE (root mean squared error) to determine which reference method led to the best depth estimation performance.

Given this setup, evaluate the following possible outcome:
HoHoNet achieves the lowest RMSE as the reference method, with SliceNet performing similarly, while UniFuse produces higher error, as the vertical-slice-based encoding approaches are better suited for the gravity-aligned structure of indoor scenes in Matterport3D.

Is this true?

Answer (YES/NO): YES